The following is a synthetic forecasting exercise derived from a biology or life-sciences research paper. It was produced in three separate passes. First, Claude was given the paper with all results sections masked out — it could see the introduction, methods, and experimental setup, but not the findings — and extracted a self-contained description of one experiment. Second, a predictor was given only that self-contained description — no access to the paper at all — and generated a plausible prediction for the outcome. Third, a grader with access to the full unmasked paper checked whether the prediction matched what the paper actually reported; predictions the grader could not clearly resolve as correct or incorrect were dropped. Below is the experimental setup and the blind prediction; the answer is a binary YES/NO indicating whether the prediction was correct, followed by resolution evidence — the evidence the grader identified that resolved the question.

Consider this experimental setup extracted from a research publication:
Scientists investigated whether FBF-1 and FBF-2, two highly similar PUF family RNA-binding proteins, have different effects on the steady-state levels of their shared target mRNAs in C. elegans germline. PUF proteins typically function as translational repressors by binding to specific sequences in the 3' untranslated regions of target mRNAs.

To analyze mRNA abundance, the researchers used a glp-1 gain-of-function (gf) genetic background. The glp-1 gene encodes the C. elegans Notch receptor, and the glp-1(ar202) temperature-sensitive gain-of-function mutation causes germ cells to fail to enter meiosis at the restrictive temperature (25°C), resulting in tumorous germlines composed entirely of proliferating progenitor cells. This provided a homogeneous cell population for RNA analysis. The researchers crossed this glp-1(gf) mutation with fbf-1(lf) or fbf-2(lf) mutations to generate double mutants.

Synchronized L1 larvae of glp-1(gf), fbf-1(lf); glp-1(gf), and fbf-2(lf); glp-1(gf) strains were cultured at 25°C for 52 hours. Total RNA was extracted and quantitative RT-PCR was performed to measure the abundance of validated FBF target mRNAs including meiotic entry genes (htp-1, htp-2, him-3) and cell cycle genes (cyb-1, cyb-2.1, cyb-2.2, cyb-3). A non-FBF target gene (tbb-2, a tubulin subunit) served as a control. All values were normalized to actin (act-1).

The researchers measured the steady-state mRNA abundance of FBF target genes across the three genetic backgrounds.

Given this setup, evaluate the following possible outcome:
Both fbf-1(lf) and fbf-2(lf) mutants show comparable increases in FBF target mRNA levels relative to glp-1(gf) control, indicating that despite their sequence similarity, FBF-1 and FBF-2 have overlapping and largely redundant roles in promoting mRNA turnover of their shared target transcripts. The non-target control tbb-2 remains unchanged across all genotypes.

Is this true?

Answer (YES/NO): NO